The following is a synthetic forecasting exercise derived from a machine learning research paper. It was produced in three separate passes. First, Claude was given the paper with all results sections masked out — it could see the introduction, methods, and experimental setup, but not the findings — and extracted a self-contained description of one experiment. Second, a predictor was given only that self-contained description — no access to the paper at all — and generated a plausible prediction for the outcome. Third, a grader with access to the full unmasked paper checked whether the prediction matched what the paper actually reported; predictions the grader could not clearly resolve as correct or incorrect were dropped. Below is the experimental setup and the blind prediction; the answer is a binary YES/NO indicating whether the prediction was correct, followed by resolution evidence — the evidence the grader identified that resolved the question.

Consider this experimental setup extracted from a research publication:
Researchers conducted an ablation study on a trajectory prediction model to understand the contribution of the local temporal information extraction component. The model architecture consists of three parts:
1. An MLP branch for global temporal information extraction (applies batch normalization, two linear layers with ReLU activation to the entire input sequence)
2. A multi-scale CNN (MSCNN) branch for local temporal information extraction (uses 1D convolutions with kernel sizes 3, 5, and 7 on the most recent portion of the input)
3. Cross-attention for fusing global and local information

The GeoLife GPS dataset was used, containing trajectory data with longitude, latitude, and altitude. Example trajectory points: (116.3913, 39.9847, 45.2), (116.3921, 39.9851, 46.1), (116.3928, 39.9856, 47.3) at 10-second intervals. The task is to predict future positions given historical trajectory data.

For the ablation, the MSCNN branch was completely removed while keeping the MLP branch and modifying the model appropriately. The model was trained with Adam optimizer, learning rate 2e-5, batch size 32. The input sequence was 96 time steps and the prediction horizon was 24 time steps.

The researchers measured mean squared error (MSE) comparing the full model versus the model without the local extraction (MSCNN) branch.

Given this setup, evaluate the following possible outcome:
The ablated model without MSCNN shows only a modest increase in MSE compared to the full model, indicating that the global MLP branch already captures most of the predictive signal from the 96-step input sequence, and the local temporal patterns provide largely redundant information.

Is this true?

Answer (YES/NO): NO